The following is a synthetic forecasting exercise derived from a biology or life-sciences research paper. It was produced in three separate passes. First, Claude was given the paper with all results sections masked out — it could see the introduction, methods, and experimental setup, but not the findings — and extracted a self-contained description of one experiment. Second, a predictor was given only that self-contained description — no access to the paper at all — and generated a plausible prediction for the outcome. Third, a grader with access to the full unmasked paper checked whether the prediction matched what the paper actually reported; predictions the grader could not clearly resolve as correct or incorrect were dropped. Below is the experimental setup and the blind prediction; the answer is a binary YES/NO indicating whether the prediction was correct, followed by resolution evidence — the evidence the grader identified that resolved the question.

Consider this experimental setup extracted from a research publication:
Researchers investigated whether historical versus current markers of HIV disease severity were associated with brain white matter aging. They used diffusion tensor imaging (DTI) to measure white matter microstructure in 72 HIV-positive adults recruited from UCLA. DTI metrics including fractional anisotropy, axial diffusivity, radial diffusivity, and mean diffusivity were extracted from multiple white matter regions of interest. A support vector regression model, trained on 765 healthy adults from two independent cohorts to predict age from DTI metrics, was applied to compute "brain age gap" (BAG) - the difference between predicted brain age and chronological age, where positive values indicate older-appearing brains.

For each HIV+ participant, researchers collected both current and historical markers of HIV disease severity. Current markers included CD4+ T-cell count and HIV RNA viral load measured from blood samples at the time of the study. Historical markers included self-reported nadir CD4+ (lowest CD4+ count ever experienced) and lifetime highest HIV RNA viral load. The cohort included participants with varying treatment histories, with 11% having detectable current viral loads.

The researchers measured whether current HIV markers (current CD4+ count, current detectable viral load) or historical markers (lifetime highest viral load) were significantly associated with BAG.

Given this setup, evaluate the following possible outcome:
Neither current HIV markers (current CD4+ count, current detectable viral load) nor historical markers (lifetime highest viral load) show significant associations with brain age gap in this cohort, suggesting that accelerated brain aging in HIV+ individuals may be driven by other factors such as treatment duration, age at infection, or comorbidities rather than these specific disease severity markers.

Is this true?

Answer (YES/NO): NO